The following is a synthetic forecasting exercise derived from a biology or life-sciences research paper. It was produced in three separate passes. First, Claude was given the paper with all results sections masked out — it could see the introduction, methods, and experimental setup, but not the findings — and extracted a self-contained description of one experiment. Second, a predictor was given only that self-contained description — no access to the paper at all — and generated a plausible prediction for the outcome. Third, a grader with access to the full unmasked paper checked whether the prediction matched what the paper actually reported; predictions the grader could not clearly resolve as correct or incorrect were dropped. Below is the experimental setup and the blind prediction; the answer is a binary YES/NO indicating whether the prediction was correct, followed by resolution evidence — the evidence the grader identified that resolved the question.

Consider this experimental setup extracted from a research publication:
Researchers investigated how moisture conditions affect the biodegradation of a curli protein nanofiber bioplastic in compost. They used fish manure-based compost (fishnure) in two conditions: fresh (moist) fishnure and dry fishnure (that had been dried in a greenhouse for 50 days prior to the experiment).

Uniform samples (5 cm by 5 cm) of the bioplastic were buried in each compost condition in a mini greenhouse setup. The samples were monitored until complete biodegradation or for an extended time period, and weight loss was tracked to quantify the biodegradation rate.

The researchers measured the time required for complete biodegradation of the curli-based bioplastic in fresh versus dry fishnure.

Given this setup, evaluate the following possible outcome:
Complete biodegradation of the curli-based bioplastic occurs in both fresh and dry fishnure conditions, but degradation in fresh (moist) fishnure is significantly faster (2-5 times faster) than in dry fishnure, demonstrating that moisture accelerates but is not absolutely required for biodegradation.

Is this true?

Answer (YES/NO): YES